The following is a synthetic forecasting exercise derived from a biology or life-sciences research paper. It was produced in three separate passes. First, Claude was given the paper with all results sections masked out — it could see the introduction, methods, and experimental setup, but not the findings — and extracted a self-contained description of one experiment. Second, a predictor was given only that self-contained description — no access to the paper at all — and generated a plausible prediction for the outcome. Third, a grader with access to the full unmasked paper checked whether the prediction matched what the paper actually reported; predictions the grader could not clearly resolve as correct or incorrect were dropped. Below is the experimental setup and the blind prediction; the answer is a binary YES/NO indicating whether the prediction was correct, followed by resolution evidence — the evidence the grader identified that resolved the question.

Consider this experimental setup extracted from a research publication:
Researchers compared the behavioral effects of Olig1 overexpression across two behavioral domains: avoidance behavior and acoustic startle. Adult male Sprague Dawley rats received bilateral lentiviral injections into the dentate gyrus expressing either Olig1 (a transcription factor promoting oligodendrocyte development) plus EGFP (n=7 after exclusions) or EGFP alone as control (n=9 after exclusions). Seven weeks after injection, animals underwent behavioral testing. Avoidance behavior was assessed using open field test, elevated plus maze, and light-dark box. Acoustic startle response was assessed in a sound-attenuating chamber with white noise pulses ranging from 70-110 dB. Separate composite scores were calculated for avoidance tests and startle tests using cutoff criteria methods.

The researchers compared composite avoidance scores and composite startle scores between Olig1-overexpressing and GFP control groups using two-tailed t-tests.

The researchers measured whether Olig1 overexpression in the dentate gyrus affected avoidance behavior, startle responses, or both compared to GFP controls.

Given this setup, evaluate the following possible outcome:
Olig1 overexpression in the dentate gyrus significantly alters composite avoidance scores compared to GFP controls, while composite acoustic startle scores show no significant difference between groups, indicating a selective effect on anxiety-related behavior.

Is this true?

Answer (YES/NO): NO